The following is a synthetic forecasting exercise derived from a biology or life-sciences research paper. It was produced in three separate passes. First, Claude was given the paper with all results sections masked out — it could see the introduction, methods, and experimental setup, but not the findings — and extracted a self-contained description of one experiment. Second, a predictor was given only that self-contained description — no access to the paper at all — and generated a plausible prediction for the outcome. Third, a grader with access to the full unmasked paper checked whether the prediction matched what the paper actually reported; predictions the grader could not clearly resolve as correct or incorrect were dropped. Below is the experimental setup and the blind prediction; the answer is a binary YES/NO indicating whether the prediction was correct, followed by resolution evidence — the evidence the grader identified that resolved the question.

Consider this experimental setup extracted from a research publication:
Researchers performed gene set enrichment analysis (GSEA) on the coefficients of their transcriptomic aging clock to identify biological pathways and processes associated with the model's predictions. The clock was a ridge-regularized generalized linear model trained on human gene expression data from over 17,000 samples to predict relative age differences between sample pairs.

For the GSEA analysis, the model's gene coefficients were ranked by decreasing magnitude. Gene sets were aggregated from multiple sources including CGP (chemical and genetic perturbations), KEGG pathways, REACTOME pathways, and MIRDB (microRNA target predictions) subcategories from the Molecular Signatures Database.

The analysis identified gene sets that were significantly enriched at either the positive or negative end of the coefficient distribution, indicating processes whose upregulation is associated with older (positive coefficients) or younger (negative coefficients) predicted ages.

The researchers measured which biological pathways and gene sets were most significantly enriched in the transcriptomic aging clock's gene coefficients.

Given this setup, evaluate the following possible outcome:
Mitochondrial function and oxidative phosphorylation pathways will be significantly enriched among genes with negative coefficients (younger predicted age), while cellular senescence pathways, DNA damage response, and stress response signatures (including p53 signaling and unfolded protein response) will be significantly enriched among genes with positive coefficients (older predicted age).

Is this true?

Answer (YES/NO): NO